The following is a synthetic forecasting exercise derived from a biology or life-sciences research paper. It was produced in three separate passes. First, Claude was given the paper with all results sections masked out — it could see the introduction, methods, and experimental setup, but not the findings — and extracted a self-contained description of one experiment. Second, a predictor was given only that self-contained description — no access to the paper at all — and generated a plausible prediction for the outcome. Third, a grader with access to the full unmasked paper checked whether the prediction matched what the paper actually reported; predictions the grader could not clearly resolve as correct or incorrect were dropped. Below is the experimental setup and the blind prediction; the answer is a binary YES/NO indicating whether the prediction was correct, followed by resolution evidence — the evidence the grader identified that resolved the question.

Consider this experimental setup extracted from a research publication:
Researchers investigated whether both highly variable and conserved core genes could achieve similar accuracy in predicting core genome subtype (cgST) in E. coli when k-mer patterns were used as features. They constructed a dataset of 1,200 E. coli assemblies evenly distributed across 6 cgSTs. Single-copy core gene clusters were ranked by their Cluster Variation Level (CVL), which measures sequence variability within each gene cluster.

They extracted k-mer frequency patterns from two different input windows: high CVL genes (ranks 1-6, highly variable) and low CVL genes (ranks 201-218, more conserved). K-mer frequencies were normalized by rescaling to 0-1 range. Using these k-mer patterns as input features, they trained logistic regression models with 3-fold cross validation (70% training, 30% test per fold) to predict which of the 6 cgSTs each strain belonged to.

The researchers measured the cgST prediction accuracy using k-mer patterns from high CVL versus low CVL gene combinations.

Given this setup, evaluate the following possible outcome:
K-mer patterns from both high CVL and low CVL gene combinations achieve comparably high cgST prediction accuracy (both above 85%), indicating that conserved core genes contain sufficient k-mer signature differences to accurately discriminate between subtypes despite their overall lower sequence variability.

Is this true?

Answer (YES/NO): YES